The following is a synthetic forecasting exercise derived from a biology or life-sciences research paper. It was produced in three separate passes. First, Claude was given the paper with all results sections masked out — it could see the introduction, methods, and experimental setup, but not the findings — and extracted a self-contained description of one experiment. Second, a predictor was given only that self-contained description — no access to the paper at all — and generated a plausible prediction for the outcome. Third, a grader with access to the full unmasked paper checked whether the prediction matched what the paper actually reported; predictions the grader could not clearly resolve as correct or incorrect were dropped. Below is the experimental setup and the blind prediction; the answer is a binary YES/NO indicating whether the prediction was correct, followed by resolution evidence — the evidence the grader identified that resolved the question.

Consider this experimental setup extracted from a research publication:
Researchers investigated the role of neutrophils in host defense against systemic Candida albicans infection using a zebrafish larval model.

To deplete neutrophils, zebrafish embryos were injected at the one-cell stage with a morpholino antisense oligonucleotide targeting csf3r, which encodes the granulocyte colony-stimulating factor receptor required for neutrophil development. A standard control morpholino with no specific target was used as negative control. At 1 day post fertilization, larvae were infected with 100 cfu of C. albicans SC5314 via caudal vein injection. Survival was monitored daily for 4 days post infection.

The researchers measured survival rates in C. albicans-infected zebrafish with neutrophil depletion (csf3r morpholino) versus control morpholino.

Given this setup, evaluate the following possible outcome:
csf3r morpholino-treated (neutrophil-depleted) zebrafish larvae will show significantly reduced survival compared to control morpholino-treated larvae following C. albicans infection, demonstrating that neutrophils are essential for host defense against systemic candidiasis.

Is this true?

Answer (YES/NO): YES